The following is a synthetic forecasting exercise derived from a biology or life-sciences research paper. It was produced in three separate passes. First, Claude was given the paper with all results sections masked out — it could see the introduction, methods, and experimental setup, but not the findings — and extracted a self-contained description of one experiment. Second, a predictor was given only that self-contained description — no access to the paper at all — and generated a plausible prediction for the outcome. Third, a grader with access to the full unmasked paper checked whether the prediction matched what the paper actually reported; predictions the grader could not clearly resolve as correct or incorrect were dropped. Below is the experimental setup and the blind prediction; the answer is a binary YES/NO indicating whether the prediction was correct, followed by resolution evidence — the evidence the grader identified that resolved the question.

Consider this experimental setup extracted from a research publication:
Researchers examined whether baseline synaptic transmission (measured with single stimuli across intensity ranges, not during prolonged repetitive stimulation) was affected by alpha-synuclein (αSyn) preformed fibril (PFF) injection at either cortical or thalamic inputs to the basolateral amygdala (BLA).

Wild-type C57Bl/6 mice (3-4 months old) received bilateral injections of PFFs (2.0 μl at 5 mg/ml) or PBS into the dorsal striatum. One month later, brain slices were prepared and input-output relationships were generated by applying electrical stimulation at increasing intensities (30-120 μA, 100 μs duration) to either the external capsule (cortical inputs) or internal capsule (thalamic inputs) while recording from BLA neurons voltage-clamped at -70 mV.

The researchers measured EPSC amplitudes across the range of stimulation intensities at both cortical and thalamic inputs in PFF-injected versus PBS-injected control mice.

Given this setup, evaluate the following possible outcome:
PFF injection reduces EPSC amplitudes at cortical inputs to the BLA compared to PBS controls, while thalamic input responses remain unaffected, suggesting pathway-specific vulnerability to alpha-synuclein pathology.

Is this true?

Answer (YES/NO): YES